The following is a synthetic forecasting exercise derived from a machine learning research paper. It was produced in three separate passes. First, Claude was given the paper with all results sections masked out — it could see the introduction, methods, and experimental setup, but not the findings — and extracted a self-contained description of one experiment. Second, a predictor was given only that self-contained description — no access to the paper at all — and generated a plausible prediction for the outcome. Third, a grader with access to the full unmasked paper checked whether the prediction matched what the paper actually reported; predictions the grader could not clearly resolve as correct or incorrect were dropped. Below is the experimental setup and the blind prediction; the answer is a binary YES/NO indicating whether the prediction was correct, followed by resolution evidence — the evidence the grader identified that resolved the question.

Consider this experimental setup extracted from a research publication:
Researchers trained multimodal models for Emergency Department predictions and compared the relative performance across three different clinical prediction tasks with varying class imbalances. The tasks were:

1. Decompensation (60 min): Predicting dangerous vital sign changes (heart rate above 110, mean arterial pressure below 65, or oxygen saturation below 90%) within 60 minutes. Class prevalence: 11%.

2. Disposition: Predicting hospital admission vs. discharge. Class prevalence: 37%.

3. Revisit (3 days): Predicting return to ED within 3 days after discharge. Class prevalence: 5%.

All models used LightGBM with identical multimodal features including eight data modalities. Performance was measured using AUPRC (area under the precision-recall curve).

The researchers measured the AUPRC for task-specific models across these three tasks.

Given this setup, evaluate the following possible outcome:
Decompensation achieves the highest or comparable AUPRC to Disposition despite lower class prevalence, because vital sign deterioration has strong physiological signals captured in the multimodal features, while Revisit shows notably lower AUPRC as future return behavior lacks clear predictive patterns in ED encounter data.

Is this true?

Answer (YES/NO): NO